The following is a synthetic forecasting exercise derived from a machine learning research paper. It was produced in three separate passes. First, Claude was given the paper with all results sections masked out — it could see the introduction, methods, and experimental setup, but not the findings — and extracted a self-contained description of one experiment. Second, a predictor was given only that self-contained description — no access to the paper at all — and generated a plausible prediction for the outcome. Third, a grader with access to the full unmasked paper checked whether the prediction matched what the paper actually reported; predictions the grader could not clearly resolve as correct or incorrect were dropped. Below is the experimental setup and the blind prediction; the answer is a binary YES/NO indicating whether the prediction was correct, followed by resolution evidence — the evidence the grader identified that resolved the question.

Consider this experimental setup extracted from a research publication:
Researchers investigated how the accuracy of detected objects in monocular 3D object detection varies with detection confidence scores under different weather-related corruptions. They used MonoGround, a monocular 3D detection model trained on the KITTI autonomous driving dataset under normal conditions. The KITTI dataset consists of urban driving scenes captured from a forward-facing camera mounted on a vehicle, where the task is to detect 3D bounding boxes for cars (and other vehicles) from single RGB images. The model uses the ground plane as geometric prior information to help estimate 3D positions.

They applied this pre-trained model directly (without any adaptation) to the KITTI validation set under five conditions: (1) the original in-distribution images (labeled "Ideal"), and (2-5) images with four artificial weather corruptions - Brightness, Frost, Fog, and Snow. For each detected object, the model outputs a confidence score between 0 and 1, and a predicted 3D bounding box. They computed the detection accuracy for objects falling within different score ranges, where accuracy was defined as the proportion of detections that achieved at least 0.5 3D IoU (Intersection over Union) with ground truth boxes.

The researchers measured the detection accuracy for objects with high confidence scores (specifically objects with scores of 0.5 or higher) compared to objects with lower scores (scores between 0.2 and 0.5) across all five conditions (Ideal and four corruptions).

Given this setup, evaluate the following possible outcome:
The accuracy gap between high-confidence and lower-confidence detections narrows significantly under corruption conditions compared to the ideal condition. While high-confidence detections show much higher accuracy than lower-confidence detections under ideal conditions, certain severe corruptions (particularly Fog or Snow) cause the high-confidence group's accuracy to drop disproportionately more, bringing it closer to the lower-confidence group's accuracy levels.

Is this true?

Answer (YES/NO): NO